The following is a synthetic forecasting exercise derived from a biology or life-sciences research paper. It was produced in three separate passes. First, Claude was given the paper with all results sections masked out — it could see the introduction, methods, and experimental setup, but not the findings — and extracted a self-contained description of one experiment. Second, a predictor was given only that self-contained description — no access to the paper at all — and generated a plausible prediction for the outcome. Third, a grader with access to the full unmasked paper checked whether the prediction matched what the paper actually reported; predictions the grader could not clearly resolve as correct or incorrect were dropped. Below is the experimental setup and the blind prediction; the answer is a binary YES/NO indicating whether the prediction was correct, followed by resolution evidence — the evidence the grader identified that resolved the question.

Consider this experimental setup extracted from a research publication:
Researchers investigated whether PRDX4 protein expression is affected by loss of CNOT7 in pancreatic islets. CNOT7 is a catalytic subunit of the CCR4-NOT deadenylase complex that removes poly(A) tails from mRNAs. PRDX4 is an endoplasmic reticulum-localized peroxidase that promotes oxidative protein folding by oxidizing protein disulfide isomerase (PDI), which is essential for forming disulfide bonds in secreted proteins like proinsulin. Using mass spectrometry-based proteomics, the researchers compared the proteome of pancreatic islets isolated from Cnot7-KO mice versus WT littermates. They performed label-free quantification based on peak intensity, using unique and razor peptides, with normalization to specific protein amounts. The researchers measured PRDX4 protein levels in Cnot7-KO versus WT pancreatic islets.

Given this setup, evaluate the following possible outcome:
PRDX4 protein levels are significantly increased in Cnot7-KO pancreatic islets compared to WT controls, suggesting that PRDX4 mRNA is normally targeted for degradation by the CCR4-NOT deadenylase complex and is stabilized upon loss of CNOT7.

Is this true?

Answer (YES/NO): NO